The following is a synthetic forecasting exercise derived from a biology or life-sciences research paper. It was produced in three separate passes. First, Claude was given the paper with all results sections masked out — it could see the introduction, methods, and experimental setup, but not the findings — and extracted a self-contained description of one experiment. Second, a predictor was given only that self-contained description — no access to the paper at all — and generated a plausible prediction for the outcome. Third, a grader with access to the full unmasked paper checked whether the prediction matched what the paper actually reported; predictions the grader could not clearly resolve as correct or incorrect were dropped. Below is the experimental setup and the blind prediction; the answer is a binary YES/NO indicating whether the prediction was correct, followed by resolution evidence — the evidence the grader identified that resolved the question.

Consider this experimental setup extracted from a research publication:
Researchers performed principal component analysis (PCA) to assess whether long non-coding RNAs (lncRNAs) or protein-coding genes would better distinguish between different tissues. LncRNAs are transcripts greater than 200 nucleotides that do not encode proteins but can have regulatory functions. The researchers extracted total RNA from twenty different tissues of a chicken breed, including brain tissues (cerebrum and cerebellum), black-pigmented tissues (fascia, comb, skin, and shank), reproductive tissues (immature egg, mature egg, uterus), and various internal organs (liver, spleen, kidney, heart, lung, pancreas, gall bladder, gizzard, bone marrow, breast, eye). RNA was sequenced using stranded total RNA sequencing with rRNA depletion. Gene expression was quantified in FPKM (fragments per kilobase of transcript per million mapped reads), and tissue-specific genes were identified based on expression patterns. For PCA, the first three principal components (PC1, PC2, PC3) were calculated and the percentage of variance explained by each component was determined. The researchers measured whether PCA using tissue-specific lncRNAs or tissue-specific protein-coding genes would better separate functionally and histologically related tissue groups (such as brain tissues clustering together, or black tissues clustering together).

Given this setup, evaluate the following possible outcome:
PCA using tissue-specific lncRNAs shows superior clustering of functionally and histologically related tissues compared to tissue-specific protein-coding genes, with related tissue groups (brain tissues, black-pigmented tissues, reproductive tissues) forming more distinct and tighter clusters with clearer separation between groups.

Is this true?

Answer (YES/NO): YES